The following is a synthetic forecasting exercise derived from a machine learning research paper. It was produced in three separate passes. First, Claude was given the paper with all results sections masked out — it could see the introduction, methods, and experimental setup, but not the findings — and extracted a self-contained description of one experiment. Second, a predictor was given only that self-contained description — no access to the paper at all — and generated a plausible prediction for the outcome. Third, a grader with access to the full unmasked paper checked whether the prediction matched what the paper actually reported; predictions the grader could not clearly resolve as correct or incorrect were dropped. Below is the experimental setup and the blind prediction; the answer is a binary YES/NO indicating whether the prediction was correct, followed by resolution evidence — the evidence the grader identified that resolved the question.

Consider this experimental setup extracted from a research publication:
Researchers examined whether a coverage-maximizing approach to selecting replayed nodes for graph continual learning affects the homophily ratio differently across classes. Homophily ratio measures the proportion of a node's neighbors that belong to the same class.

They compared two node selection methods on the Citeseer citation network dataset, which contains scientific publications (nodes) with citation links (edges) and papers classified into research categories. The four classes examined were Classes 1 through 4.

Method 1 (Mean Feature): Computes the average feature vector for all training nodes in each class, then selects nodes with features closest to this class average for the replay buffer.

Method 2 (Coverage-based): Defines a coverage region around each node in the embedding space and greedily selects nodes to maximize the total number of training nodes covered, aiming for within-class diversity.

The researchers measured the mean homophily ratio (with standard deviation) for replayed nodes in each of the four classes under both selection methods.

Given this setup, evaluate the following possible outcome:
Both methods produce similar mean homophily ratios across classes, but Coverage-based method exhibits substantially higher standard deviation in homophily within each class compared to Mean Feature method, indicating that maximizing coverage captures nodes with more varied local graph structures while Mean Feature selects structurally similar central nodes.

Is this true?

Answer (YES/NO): NO